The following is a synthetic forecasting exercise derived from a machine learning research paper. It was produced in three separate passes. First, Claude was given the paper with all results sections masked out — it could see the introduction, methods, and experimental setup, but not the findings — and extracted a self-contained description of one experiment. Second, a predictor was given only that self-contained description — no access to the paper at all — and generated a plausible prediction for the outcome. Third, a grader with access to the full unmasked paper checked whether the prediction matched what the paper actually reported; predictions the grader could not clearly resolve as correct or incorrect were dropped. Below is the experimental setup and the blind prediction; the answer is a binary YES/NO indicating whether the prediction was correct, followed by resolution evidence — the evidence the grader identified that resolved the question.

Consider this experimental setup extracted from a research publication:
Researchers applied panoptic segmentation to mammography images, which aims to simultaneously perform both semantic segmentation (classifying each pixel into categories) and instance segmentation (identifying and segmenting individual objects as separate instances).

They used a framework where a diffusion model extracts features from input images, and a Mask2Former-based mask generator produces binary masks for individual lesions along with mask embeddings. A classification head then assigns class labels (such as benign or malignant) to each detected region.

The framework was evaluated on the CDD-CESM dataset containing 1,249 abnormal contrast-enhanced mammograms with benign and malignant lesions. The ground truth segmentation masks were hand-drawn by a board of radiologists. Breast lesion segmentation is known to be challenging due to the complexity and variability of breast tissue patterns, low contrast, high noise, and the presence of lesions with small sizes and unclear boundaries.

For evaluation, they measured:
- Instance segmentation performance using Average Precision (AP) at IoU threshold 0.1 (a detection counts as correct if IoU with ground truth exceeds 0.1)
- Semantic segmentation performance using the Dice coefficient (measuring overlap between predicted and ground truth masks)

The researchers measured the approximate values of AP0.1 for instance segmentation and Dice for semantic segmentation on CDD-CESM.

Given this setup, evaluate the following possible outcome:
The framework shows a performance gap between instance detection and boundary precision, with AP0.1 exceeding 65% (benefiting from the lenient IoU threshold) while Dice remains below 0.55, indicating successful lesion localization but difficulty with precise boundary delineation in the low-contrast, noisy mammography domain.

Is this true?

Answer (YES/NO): NO